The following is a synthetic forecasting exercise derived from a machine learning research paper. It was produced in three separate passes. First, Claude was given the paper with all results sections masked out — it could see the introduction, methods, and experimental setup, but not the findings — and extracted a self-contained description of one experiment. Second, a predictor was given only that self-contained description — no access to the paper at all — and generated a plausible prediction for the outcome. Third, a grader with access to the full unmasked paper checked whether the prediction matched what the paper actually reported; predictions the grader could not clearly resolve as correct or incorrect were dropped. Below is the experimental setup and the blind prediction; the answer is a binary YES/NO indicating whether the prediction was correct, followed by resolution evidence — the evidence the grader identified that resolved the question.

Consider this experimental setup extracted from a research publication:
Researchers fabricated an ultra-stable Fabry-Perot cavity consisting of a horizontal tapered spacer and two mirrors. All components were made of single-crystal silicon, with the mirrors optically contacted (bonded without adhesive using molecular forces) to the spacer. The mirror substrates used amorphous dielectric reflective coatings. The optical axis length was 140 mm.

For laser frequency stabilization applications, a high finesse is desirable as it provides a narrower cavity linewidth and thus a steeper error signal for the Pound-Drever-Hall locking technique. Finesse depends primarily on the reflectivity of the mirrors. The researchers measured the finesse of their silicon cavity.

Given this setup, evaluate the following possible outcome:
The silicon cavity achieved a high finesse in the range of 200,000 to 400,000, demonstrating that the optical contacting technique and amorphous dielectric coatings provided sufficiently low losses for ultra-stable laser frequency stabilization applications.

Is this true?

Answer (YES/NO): NO